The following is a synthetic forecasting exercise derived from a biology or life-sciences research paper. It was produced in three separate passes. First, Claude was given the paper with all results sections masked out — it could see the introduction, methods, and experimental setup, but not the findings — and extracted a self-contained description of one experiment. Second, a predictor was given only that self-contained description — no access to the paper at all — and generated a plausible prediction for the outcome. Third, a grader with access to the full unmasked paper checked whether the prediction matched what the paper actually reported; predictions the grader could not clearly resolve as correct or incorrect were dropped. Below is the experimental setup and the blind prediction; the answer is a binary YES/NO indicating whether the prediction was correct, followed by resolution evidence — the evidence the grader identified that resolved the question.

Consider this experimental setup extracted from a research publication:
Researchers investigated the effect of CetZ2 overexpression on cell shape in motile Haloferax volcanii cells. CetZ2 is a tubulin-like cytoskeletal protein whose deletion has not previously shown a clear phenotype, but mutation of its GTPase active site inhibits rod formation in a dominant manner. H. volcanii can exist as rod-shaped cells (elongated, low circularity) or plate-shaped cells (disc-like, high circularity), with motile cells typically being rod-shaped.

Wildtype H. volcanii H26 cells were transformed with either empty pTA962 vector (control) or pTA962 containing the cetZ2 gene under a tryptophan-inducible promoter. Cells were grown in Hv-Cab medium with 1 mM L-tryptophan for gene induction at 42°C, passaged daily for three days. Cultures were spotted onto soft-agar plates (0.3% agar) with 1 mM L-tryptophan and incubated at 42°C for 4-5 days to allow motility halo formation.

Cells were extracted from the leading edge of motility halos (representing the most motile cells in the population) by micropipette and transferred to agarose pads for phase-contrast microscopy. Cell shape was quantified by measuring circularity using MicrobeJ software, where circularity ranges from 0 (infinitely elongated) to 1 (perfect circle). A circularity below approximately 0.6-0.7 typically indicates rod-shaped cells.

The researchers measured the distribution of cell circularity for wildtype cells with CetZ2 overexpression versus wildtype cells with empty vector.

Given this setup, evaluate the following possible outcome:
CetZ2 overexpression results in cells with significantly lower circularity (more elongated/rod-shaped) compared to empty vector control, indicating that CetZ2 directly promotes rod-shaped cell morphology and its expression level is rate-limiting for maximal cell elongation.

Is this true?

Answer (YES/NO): NO